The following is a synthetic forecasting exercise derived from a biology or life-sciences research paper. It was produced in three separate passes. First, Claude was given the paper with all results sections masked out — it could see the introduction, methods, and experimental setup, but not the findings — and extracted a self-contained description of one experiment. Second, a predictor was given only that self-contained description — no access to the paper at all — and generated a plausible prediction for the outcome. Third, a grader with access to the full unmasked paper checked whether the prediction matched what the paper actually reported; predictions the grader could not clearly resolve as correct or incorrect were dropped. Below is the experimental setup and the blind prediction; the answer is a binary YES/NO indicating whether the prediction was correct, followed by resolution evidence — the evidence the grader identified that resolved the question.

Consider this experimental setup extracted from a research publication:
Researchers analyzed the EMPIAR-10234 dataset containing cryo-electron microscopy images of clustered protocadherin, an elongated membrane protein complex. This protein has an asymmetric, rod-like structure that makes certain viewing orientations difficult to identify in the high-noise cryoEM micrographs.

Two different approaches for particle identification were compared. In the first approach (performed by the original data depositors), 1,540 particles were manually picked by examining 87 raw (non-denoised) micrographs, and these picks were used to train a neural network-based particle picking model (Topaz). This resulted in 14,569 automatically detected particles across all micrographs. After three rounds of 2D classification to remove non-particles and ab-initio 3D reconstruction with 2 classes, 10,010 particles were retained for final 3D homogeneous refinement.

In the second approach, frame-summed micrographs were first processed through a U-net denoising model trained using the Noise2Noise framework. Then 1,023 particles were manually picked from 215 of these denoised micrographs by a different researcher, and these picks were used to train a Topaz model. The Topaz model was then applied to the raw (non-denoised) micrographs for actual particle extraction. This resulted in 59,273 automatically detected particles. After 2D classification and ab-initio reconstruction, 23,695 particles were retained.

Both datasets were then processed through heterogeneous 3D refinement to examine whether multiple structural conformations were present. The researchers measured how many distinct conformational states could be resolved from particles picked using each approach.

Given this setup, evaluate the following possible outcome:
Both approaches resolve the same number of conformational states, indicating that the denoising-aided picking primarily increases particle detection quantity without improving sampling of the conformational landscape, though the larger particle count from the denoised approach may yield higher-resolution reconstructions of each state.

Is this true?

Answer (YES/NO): NO